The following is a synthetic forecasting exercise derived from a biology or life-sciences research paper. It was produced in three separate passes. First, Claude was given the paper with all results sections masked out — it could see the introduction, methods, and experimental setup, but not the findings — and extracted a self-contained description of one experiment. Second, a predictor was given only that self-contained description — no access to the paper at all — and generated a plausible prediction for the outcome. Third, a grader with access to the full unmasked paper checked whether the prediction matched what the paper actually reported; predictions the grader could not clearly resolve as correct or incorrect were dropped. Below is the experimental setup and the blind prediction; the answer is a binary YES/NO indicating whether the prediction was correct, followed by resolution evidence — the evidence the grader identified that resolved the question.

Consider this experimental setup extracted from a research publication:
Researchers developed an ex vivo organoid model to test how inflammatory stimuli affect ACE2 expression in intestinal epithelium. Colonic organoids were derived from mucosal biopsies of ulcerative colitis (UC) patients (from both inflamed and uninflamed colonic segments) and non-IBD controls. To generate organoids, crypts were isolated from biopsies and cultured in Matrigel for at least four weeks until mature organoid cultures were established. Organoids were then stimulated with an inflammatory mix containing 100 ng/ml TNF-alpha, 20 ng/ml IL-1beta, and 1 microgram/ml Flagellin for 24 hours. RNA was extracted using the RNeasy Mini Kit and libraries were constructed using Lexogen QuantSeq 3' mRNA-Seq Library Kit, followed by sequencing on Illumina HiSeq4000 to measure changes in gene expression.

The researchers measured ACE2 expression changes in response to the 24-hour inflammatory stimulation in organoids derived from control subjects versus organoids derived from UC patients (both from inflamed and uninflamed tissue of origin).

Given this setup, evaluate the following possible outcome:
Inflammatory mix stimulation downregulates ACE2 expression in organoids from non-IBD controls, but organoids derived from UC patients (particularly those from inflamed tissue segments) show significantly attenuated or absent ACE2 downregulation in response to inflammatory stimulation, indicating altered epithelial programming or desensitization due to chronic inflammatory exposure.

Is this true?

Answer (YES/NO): NO